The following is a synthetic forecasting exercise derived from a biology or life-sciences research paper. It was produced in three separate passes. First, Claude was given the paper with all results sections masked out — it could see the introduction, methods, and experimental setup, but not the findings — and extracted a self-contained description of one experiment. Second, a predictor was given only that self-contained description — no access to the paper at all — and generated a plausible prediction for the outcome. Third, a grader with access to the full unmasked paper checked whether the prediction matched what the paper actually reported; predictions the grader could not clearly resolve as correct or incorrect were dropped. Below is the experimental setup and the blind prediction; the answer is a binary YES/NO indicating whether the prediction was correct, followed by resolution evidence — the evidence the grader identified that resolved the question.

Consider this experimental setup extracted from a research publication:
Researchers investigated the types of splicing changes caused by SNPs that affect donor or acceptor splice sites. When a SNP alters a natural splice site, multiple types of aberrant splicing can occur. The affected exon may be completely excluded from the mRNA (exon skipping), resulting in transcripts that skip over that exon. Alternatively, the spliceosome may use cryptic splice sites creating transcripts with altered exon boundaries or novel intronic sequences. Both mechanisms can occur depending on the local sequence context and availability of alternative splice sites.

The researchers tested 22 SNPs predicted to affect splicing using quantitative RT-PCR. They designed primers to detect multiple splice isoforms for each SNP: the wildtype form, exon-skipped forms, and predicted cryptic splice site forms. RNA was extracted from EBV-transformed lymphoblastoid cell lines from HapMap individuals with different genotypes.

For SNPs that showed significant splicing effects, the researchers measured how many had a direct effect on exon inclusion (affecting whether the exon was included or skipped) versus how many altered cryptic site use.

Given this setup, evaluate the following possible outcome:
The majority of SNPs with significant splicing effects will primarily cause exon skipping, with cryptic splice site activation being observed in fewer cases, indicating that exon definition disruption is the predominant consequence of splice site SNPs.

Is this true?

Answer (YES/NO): NO